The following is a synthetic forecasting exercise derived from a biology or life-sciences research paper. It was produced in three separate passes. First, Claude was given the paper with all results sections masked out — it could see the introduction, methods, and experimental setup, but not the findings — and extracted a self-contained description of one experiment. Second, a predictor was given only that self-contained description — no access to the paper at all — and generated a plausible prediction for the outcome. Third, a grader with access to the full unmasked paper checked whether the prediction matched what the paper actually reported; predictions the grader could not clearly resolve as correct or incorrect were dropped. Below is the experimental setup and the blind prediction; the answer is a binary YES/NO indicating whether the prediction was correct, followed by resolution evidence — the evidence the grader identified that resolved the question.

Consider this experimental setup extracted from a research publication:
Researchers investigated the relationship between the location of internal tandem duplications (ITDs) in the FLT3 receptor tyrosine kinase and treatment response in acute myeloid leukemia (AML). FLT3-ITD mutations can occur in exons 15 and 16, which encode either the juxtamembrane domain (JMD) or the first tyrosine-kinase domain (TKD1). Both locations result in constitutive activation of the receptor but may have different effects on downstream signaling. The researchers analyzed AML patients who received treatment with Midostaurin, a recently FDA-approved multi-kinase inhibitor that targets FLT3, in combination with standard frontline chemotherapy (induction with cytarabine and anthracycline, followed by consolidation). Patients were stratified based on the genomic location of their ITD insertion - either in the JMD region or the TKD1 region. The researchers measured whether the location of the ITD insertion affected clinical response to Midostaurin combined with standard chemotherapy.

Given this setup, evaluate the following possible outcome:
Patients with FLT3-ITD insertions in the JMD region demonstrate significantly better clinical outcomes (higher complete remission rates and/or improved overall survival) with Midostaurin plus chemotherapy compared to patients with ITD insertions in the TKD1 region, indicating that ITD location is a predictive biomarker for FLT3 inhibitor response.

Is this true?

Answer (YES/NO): YES